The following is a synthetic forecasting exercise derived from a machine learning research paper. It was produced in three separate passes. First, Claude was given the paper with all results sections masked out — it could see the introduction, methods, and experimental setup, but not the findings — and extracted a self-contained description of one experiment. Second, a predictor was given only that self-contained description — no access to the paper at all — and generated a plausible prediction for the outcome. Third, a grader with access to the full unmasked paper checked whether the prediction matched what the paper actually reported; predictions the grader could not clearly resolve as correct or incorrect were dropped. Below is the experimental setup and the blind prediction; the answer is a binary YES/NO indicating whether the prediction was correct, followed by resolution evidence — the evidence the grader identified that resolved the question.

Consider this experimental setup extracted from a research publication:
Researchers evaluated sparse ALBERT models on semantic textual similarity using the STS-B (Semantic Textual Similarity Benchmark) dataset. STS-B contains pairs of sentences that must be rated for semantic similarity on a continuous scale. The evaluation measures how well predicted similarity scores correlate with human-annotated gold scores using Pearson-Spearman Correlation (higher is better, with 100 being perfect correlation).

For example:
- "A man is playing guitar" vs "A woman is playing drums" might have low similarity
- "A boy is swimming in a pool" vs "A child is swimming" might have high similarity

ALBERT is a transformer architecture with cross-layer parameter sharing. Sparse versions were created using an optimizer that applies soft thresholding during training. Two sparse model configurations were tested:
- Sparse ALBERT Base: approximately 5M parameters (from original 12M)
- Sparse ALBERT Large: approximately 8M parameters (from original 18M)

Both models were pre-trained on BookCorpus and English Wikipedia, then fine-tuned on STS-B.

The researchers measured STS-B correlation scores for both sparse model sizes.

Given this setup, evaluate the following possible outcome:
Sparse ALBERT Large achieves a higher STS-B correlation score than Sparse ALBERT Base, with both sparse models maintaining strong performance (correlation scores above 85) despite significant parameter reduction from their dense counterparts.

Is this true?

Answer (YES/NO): NO